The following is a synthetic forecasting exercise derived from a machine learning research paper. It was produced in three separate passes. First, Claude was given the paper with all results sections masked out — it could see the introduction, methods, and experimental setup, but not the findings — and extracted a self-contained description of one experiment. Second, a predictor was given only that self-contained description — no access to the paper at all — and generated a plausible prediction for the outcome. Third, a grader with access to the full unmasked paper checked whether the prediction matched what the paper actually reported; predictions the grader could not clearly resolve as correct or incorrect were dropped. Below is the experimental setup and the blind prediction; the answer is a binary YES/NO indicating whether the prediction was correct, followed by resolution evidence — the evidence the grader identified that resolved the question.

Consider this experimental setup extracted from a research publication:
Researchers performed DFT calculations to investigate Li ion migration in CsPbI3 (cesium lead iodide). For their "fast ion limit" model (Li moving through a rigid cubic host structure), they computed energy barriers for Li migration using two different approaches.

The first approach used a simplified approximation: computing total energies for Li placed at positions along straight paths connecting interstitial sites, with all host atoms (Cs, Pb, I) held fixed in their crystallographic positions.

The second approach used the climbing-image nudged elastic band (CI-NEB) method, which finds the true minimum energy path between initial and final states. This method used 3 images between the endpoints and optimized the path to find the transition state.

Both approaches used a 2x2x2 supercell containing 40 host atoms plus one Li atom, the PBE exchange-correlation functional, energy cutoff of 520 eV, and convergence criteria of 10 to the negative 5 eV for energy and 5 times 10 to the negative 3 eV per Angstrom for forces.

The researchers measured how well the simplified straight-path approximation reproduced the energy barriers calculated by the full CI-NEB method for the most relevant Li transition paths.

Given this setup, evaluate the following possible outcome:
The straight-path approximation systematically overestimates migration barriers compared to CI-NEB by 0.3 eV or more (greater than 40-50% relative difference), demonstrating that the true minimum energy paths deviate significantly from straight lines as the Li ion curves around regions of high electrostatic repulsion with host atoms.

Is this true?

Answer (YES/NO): NO